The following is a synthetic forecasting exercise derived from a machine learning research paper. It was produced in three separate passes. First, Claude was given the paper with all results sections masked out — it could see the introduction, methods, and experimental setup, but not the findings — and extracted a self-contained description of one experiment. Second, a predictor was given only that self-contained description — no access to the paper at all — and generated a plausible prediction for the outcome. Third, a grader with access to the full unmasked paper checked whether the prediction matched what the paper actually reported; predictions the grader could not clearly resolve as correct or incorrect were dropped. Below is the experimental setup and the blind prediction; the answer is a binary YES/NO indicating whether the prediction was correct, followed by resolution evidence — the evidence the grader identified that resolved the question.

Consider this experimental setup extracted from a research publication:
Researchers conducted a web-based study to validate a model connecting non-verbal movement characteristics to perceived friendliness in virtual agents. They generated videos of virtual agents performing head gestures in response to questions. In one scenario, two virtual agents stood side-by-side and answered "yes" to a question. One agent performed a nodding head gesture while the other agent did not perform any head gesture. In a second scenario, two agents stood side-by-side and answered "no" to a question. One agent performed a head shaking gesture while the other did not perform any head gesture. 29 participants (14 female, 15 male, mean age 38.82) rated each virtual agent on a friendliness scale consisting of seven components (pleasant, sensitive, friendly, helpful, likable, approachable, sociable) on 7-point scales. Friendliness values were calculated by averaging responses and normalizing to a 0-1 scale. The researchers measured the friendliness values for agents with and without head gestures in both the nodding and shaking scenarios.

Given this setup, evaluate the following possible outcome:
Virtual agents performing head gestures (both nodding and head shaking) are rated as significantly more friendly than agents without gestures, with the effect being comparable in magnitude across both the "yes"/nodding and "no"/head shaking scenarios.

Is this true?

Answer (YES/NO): NO